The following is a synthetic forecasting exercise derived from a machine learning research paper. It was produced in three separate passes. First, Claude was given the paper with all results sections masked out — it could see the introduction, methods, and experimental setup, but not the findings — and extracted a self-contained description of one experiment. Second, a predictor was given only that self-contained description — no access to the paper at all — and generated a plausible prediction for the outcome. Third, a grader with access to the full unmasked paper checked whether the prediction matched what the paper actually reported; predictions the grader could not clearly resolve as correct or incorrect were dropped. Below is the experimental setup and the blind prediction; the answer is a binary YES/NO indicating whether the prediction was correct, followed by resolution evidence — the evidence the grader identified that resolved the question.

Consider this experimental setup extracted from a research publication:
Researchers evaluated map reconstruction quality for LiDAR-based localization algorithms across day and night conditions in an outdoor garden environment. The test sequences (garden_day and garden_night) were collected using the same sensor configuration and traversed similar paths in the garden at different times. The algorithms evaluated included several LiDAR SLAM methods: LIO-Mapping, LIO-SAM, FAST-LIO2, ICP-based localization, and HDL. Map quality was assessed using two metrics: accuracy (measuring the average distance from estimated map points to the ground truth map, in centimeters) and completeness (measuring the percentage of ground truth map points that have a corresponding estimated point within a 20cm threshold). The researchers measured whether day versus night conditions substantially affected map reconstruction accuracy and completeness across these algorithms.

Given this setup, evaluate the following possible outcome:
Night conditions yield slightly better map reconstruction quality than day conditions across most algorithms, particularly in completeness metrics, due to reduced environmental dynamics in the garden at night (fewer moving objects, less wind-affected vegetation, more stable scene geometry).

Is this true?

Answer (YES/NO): YES